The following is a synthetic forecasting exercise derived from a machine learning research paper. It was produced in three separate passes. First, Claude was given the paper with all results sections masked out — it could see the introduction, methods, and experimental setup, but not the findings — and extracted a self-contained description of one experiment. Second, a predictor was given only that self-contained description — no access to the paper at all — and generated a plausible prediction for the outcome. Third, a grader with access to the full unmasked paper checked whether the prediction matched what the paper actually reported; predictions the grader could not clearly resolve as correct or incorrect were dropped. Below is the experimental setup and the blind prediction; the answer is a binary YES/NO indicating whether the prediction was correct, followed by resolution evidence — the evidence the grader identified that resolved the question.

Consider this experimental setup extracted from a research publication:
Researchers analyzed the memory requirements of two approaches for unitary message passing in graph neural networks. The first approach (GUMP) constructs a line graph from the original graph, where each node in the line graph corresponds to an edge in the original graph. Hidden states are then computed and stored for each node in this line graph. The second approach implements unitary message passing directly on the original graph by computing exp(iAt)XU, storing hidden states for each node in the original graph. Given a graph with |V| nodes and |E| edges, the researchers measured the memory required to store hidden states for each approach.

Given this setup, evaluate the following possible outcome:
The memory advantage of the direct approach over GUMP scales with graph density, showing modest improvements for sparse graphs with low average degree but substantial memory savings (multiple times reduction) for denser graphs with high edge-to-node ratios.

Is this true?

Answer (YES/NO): NO